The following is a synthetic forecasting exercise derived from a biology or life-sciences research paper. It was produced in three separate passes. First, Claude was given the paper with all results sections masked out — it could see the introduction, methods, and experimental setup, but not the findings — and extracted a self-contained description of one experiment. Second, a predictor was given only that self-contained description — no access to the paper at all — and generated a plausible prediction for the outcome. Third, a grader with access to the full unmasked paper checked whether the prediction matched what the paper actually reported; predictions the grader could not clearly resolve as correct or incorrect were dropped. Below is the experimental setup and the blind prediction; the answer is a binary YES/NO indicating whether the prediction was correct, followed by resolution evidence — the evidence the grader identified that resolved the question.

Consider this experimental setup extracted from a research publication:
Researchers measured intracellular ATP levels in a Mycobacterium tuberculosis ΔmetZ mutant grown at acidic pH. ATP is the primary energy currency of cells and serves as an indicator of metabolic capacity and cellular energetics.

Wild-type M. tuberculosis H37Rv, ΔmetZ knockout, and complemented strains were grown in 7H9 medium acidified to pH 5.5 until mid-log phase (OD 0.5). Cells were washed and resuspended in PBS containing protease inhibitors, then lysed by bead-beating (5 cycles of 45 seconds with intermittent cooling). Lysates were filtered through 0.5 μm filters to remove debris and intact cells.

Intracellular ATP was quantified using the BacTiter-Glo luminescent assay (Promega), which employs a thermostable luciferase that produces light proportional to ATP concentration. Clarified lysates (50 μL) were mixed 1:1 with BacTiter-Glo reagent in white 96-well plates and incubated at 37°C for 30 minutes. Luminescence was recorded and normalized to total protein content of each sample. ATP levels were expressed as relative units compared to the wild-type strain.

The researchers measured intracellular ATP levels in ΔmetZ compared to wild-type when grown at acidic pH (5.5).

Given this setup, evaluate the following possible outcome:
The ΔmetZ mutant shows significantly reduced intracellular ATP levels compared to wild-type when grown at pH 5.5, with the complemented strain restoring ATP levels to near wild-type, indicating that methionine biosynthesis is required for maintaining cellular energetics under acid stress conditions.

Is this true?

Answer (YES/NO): NO